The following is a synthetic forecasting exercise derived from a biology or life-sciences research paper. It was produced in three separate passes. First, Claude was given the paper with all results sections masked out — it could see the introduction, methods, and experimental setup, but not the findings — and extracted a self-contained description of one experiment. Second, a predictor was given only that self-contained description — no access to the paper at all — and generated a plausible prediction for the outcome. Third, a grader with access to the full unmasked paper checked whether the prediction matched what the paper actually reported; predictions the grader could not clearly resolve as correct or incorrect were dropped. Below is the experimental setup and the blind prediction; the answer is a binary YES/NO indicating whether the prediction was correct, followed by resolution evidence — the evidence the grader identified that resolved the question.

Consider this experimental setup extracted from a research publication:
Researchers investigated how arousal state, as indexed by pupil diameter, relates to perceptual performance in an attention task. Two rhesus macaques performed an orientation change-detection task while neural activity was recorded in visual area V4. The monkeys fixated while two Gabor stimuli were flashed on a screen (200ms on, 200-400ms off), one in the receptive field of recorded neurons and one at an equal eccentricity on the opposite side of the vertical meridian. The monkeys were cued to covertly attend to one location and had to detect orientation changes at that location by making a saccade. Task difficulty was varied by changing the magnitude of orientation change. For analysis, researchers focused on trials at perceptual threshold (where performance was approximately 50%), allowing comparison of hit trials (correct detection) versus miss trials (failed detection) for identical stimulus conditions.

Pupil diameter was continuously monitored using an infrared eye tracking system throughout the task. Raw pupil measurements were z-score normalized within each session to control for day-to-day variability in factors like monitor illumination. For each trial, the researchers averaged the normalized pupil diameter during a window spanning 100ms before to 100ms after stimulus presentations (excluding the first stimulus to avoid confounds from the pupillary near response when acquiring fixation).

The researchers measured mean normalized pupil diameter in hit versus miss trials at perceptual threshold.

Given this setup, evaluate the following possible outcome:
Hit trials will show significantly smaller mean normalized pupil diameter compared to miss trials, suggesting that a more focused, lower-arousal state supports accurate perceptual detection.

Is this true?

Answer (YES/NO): NO